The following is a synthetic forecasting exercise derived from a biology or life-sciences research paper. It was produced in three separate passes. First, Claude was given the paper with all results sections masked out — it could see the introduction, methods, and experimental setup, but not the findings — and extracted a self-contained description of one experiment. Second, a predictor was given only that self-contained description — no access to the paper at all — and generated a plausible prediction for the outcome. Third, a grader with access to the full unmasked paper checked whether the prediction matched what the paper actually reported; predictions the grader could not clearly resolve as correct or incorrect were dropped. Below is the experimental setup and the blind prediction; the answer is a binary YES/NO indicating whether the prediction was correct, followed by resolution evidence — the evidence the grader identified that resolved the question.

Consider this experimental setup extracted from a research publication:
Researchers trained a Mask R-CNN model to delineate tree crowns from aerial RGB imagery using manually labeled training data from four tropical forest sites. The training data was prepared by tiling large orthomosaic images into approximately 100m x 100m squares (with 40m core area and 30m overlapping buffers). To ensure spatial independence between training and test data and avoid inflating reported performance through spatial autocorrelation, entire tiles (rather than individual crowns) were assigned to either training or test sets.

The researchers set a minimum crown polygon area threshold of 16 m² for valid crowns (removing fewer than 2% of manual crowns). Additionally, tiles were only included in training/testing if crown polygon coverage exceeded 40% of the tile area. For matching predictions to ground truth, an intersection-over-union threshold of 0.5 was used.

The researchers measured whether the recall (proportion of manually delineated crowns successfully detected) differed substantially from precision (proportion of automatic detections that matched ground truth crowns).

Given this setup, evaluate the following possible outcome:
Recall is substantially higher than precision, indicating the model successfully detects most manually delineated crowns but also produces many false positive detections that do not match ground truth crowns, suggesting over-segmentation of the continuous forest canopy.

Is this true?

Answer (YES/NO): NO